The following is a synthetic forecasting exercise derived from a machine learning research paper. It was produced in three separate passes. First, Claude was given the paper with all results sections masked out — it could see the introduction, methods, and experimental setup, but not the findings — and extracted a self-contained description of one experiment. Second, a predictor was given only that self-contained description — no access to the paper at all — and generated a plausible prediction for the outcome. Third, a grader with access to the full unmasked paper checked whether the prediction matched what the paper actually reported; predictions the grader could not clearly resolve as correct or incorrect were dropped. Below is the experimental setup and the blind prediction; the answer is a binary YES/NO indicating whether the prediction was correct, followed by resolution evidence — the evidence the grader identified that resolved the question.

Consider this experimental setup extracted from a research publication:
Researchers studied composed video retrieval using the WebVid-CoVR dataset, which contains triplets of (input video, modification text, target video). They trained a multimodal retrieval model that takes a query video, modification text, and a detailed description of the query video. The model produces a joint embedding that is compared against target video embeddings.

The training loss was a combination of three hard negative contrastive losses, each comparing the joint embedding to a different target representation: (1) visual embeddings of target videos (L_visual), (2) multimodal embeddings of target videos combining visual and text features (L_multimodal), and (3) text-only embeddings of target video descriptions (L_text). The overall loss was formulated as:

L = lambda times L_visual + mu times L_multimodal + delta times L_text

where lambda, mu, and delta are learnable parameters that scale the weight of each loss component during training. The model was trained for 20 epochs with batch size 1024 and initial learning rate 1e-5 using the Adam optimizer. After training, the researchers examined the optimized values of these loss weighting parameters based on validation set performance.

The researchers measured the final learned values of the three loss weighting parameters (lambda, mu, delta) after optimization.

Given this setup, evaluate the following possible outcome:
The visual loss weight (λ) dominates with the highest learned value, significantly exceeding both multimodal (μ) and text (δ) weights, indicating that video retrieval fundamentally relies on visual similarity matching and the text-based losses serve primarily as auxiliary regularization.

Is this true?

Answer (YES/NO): YES